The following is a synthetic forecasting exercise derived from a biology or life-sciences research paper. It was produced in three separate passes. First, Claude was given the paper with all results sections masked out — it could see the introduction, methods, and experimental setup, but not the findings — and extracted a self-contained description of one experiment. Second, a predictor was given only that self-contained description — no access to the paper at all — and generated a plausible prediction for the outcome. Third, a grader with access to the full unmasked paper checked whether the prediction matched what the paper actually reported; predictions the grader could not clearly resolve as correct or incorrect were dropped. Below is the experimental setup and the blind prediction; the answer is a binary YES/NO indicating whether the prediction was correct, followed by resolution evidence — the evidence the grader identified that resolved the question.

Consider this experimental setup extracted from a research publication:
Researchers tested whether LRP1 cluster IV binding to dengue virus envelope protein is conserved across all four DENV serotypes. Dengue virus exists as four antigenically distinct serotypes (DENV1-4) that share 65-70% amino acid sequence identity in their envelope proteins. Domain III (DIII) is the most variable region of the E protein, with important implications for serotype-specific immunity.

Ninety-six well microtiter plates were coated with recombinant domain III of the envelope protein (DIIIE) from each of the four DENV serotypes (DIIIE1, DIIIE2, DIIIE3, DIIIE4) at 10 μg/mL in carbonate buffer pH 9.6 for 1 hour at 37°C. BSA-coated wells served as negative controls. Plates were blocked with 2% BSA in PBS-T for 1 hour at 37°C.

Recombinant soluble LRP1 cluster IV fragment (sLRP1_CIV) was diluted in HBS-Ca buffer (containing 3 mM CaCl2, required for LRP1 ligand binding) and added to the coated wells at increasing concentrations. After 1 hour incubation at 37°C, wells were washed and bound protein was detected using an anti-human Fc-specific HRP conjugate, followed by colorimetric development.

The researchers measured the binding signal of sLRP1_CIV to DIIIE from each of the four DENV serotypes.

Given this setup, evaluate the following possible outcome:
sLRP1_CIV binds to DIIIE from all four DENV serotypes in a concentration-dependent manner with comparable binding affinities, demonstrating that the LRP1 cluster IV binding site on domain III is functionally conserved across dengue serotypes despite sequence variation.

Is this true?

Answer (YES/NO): NO